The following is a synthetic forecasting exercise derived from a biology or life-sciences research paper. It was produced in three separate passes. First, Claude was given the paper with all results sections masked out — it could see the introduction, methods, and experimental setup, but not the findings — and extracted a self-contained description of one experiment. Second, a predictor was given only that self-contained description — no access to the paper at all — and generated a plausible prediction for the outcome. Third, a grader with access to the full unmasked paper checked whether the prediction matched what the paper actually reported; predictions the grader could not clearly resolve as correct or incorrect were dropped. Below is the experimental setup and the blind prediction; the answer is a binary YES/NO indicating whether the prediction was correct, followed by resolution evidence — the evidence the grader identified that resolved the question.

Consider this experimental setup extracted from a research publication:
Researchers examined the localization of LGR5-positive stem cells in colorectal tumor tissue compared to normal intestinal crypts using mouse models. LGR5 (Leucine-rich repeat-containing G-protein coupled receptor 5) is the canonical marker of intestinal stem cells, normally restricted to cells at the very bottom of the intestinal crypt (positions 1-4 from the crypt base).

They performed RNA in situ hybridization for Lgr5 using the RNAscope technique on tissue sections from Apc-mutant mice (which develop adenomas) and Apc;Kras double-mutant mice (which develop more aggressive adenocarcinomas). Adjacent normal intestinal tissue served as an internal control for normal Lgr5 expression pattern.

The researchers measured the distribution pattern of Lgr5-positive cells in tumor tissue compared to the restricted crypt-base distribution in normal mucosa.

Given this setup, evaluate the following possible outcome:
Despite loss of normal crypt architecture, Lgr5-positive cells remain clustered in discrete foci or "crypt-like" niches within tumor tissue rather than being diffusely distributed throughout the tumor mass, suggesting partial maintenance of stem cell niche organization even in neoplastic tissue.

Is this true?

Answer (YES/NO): YES